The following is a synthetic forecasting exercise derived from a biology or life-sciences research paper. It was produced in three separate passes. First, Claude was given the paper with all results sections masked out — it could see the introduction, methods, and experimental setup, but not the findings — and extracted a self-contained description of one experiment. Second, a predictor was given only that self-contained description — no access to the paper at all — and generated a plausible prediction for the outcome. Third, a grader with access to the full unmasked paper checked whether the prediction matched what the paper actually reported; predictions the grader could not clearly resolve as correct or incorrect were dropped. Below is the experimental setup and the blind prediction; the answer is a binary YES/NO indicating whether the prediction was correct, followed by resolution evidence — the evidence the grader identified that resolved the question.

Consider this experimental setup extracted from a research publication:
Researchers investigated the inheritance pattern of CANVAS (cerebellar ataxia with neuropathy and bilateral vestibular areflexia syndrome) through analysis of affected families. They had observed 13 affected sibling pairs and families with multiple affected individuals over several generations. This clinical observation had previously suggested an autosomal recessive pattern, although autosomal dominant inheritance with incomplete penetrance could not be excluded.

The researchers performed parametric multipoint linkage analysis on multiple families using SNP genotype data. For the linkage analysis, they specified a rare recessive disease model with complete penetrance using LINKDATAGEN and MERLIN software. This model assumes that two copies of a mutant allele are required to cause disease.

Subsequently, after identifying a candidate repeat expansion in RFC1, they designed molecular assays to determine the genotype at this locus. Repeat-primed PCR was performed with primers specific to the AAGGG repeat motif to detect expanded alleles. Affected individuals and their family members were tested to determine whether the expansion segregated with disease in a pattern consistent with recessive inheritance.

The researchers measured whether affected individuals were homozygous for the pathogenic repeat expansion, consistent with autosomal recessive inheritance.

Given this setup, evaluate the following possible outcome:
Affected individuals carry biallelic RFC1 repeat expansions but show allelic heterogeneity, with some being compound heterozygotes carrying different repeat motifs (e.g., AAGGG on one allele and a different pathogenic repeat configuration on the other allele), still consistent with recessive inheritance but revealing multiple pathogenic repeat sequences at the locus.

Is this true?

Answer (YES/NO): YES